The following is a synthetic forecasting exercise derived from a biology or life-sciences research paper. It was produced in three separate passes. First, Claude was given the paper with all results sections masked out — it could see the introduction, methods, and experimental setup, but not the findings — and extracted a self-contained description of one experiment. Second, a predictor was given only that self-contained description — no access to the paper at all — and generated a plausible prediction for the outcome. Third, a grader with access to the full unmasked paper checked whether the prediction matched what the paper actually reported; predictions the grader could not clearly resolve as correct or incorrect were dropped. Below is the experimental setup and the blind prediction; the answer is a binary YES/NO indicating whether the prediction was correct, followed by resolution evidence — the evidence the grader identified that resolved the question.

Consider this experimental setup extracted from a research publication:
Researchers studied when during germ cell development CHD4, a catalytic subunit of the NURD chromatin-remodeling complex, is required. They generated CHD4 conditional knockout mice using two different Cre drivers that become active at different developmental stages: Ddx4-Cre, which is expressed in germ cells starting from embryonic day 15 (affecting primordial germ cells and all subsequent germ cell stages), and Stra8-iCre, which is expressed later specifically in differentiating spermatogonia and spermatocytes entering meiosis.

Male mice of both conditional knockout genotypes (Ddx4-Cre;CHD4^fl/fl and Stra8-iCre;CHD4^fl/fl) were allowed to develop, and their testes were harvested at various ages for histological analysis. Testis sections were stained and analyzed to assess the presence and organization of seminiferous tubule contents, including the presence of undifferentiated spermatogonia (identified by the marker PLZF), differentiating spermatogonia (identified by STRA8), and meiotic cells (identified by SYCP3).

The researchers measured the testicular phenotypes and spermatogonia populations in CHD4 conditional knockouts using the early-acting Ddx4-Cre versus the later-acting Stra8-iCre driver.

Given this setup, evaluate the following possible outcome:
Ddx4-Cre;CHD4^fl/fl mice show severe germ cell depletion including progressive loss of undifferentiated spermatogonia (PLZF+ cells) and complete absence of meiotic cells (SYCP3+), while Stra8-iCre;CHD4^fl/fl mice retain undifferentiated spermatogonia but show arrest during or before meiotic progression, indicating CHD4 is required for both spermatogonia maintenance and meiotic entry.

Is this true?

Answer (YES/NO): NO